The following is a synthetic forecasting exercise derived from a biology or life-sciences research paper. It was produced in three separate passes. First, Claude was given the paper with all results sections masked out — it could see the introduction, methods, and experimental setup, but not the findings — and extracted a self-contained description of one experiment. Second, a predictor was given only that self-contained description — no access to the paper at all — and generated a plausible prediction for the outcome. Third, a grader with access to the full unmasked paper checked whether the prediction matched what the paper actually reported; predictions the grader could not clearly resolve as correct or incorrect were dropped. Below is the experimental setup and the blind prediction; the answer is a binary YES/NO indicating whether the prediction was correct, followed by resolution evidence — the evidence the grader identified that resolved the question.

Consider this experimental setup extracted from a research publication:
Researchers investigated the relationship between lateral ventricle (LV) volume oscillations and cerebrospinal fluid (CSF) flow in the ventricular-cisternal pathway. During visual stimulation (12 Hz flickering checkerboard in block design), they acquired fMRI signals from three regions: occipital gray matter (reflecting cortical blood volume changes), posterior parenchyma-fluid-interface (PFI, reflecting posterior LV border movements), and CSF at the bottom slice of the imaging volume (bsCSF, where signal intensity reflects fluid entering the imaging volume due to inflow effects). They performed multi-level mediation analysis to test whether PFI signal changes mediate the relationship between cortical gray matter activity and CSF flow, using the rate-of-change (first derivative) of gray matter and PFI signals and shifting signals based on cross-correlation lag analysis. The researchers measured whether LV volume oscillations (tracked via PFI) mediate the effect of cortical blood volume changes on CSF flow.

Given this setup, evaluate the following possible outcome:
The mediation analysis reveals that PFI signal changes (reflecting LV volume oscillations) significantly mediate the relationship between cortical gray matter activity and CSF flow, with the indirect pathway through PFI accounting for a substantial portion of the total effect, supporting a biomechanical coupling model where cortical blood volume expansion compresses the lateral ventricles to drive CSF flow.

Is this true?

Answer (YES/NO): YES